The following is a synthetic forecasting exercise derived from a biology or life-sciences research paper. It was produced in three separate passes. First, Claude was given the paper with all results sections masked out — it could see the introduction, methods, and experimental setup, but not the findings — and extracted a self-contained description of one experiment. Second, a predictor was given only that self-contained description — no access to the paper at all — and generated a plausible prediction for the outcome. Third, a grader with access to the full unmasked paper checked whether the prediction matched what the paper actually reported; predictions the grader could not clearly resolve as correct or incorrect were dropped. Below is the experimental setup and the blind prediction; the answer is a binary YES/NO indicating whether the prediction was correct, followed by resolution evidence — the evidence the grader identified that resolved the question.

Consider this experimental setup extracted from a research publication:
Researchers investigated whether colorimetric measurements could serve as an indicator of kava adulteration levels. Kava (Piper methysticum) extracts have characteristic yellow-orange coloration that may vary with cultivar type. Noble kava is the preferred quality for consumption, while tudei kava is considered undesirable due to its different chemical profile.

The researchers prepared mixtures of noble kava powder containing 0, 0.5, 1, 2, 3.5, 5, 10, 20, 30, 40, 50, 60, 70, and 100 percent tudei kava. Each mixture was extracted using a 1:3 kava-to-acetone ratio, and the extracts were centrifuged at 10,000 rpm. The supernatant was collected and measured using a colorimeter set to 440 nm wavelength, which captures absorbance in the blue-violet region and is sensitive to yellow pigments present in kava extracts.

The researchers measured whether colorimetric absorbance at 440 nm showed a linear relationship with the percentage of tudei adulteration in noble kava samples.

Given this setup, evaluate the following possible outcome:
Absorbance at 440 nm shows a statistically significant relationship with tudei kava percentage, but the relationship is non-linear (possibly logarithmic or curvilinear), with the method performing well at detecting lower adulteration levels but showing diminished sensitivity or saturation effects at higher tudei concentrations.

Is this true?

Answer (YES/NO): NO